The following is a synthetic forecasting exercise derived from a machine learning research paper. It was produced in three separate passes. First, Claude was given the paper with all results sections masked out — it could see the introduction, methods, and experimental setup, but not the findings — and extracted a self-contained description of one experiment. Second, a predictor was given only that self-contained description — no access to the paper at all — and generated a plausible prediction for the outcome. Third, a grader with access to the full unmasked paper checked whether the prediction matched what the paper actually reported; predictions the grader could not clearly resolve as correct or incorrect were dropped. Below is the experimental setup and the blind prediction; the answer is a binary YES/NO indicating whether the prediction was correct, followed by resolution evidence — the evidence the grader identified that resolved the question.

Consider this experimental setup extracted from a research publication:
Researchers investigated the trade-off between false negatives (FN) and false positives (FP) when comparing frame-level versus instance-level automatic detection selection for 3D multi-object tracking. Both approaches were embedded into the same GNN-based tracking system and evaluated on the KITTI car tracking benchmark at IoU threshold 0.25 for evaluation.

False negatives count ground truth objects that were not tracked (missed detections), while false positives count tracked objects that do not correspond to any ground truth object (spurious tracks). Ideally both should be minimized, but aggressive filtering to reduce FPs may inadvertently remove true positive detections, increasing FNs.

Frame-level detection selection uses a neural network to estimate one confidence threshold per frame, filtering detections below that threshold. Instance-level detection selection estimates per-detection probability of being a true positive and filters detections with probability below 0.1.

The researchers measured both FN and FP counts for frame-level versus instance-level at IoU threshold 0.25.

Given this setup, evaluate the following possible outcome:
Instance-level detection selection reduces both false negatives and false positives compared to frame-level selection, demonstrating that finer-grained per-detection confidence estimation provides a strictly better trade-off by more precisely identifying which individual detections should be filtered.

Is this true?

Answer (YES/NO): NO